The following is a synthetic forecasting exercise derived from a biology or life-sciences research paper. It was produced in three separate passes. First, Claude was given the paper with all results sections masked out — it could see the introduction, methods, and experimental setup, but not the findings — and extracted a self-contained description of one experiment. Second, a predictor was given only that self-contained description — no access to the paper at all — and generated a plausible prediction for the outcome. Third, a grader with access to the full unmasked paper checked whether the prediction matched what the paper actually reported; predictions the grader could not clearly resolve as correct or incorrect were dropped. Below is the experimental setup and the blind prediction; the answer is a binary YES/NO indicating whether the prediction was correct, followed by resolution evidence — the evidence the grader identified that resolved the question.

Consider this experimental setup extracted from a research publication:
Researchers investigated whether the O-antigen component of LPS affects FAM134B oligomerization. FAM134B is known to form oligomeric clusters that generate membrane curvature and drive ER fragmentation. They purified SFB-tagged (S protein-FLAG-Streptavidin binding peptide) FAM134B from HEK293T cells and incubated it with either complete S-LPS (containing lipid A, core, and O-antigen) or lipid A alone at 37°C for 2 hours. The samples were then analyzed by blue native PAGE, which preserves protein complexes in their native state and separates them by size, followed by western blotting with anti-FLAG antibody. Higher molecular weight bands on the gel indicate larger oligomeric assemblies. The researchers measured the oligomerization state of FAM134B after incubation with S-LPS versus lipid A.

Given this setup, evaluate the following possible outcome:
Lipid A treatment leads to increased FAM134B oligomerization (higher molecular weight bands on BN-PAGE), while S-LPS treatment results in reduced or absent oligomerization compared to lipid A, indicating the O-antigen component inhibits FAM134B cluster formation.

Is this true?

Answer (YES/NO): NO